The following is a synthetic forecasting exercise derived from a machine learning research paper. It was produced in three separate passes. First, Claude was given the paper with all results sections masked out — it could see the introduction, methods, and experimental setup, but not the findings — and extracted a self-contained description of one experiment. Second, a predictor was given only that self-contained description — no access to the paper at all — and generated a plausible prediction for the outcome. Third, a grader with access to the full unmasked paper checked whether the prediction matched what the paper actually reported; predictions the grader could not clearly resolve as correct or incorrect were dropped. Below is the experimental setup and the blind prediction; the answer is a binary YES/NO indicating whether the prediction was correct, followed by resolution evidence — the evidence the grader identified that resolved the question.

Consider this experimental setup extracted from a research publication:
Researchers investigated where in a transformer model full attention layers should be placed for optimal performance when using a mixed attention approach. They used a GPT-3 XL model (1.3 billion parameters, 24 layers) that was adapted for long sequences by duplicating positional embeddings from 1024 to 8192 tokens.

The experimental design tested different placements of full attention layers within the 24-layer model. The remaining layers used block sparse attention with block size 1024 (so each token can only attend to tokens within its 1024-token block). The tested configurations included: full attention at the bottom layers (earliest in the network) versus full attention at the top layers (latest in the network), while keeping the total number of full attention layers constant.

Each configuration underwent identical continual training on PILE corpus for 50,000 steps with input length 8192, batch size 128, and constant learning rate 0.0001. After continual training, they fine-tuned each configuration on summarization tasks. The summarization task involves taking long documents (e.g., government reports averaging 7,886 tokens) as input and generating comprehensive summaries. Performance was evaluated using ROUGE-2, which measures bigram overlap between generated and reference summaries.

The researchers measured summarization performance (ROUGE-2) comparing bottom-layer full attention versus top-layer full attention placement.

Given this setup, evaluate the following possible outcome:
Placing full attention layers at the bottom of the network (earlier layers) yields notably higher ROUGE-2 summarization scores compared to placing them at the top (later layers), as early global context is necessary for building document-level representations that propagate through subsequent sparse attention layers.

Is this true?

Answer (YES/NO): YES